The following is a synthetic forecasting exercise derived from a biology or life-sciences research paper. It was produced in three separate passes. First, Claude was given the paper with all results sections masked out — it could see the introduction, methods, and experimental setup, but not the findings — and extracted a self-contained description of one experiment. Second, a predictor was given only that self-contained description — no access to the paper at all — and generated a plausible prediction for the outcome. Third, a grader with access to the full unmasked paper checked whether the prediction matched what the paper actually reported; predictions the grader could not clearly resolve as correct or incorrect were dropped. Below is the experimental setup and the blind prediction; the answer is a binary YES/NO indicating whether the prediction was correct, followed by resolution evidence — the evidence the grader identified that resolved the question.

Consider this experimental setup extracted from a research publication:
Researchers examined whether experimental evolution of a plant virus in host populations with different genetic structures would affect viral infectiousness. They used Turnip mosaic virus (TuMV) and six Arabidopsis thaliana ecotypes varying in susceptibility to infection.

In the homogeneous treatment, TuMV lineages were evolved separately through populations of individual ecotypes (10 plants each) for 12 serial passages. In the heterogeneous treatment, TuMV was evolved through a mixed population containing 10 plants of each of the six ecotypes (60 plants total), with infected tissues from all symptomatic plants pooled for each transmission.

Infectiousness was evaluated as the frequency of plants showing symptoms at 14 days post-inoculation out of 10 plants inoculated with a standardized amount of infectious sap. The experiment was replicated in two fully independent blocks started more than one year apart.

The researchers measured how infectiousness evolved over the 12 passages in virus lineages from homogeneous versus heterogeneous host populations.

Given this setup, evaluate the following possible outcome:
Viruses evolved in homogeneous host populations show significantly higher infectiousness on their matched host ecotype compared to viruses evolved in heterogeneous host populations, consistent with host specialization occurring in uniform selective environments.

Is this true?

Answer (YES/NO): NO